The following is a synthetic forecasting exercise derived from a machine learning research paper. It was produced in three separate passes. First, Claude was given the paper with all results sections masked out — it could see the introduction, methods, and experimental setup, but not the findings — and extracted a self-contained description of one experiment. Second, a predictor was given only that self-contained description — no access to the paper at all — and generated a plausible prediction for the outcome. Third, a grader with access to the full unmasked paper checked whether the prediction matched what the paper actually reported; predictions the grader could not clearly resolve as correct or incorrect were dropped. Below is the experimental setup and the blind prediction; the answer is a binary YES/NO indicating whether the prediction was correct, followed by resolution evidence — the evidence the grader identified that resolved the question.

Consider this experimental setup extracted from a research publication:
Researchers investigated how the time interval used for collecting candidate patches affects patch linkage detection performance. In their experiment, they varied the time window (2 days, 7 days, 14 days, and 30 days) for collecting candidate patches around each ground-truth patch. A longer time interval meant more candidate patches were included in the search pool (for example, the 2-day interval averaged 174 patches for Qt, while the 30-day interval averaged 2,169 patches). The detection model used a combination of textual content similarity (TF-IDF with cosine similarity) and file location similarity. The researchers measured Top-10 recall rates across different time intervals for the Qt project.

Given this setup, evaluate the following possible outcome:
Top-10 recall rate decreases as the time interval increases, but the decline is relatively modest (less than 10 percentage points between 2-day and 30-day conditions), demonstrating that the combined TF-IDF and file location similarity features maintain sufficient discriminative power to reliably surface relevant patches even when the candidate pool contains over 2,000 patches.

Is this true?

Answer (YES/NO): NO